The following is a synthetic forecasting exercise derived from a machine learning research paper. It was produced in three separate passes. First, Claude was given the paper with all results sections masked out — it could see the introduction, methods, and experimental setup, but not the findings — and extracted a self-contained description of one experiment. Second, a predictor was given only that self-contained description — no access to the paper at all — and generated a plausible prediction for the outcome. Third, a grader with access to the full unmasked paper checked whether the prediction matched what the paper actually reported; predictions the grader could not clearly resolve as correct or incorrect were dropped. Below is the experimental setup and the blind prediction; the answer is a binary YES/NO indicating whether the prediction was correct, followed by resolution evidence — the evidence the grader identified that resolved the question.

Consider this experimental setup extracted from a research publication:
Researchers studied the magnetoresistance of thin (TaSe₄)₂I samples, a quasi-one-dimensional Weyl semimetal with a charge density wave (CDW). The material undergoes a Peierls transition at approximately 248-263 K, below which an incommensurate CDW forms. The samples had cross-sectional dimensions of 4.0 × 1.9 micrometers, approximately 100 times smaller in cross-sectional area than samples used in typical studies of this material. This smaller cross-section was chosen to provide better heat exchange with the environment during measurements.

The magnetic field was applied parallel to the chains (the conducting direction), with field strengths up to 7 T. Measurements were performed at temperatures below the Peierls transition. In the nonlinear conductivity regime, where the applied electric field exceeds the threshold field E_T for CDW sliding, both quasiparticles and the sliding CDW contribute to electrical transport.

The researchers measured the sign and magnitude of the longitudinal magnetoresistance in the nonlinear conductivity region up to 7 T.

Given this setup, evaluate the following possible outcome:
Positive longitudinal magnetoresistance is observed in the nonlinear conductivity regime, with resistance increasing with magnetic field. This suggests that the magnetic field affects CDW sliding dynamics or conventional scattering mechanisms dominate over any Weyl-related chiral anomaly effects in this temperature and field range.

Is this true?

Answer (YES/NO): YES